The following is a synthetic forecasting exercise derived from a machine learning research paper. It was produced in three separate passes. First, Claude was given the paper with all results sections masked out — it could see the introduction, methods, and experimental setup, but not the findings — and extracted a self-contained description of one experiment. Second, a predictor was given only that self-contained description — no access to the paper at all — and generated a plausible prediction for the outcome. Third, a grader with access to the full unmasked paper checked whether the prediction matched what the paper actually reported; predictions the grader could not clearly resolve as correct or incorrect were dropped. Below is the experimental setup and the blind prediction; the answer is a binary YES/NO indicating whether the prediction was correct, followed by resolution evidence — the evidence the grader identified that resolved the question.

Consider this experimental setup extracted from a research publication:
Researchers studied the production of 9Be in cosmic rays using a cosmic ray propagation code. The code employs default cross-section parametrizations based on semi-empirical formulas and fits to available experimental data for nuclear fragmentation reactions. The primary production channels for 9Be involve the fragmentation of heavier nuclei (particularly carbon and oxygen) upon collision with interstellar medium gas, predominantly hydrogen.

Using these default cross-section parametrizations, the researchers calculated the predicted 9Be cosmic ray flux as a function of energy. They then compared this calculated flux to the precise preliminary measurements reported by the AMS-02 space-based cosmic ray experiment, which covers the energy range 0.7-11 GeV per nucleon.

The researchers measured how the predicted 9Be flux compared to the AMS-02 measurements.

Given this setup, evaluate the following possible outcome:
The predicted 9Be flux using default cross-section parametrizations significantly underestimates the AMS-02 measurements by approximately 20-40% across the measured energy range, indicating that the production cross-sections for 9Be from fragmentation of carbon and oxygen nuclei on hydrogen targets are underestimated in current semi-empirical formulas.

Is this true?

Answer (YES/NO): NO